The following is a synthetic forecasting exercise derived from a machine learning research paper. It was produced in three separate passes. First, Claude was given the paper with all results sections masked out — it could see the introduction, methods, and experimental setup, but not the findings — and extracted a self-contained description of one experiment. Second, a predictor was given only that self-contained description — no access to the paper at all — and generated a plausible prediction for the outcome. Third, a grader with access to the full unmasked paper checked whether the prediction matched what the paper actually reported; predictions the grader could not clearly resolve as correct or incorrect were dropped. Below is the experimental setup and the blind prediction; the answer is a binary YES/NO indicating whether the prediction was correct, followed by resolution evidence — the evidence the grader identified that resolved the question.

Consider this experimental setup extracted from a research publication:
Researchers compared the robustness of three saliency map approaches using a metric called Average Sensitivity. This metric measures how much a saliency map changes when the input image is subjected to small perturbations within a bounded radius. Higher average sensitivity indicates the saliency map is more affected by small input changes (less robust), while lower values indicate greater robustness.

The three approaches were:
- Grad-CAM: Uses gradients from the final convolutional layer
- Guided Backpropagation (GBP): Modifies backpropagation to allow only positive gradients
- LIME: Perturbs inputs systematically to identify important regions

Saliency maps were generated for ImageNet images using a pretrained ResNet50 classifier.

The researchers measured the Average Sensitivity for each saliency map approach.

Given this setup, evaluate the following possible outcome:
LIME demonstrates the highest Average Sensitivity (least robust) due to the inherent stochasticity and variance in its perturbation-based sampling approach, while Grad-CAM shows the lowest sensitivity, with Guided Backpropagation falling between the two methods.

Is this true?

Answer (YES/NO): NO